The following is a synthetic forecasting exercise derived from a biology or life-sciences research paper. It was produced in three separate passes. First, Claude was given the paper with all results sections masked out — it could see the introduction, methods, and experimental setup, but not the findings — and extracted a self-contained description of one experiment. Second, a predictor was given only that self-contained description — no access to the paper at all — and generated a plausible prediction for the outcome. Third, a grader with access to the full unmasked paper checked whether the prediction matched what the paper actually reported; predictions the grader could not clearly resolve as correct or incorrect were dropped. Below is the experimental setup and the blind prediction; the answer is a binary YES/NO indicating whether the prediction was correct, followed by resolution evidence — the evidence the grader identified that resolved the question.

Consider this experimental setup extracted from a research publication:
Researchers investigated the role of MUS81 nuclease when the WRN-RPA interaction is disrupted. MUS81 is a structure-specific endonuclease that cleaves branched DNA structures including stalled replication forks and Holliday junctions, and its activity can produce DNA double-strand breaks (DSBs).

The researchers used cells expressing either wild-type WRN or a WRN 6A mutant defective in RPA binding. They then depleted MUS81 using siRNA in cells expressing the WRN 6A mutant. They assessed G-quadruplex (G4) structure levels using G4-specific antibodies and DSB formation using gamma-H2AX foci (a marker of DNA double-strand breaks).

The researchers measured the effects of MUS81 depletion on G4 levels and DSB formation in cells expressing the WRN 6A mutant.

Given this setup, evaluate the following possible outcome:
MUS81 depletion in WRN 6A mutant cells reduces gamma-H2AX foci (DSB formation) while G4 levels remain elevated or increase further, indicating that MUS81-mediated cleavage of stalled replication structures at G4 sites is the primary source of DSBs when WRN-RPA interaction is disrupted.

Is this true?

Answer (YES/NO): YES